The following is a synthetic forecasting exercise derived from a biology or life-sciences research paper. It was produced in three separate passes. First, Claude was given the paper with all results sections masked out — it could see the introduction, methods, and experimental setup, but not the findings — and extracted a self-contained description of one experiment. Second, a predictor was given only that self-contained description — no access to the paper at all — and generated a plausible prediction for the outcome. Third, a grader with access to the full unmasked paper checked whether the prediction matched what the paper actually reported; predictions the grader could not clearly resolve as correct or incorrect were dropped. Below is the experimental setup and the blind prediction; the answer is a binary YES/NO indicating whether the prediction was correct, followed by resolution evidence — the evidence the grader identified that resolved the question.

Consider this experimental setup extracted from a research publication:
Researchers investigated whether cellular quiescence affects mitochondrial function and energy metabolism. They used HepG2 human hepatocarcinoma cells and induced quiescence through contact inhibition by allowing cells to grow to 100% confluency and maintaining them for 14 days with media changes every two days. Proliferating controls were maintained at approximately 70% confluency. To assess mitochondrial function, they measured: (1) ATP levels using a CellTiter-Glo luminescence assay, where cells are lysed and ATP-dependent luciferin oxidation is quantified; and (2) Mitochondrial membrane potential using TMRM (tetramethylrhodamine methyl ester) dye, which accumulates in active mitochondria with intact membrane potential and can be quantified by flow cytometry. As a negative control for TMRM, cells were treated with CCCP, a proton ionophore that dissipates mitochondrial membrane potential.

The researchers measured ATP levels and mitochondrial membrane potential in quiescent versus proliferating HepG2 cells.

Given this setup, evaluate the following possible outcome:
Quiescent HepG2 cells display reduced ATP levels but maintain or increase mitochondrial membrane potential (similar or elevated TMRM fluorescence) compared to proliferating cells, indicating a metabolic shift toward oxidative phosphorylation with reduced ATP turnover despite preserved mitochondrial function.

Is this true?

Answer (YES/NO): YES